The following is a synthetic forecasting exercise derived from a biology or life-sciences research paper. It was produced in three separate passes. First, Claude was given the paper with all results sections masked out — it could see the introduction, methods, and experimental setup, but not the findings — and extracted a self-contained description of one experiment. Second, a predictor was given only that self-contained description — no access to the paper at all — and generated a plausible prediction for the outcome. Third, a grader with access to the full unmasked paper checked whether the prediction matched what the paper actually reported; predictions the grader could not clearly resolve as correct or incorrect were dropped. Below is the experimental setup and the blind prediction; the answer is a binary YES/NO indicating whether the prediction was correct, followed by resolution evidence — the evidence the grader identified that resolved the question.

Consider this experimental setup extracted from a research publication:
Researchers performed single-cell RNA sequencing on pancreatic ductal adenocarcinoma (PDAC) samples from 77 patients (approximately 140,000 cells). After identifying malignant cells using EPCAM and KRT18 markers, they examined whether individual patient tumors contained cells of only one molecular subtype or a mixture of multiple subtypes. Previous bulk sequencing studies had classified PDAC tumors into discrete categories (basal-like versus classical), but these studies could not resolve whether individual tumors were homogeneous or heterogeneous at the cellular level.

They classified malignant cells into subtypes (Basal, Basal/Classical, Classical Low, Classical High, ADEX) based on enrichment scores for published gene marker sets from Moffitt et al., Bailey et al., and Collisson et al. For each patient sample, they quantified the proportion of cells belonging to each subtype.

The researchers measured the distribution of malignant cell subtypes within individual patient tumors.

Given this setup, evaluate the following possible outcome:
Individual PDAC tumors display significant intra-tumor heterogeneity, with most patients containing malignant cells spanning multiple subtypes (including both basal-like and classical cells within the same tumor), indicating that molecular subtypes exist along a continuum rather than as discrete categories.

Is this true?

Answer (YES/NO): NO